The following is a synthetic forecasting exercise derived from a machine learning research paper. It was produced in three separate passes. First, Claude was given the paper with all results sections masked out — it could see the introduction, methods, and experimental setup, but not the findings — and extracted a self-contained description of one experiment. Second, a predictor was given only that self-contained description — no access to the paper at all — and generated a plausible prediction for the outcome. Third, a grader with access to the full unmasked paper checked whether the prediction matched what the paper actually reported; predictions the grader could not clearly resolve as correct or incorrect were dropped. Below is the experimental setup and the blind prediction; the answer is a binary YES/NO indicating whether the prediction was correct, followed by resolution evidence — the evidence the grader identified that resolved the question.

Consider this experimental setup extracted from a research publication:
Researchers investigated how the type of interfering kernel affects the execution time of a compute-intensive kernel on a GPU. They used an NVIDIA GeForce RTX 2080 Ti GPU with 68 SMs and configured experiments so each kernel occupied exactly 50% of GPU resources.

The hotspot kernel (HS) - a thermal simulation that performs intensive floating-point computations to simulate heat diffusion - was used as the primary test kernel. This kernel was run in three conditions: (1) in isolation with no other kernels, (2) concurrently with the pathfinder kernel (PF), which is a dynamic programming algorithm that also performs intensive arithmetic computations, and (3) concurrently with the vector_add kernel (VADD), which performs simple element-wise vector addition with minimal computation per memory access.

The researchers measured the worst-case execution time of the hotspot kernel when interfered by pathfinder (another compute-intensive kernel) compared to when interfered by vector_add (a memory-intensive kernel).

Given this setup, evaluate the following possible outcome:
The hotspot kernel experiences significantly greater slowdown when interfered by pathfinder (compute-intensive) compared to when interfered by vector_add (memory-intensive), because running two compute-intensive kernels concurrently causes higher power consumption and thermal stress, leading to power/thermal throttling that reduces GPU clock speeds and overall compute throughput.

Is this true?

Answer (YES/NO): NO